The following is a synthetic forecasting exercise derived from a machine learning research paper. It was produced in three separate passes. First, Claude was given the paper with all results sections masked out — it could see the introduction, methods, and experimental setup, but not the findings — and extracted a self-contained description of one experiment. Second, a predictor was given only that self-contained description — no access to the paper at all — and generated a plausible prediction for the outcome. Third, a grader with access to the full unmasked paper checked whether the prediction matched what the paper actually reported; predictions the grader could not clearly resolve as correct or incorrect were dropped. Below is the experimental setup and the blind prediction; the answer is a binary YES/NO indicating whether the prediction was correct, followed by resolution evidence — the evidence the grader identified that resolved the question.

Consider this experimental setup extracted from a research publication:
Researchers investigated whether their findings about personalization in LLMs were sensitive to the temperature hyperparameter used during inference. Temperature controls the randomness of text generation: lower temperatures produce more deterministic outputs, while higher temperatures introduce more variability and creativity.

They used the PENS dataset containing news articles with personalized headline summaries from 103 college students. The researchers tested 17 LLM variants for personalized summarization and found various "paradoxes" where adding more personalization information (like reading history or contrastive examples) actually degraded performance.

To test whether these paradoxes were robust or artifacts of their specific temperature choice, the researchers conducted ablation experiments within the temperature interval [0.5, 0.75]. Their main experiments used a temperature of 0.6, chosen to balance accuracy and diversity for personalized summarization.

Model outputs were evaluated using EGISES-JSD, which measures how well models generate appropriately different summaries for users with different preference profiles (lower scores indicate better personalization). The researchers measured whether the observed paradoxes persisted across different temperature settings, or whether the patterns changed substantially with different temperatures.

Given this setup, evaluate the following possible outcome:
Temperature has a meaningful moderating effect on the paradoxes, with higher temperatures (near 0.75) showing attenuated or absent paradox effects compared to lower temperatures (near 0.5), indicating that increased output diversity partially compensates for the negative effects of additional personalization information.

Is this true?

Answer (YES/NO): NO